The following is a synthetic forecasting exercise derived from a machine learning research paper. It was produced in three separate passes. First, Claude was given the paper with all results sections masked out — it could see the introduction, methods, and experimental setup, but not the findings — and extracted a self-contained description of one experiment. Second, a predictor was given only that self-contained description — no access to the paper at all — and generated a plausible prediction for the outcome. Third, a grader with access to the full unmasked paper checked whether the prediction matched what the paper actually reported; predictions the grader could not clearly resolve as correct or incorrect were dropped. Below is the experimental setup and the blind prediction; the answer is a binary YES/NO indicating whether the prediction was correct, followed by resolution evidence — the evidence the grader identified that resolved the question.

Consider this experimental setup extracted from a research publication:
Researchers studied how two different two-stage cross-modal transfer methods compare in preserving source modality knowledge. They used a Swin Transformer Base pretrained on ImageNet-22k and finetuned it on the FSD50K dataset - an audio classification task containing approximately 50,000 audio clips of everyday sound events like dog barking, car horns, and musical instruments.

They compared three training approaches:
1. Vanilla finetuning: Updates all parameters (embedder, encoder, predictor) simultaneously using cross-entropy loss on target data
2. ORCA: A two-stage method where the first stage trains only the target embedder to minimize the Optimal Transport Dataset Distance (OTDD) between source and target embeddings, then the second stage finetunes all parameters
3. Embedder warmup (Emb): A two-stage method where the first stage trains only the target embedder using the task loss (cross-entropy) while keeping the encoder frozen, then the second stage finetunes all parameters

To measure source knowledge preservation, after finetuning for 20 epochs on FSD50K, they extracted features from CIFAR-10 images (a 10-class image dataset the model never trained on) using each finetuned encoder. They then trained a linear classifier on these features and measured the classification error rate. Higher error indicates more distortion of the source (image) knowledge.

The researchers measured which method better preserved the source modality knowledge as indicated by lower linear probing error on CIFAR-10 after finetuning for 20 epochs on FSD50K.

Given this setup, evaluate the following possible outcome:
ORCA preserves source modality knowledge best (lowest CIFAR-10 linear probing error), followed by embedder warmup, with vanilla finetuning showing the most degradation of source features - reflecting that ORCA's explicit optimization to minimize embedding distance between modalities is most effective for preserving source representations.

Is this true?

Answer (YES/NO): NO